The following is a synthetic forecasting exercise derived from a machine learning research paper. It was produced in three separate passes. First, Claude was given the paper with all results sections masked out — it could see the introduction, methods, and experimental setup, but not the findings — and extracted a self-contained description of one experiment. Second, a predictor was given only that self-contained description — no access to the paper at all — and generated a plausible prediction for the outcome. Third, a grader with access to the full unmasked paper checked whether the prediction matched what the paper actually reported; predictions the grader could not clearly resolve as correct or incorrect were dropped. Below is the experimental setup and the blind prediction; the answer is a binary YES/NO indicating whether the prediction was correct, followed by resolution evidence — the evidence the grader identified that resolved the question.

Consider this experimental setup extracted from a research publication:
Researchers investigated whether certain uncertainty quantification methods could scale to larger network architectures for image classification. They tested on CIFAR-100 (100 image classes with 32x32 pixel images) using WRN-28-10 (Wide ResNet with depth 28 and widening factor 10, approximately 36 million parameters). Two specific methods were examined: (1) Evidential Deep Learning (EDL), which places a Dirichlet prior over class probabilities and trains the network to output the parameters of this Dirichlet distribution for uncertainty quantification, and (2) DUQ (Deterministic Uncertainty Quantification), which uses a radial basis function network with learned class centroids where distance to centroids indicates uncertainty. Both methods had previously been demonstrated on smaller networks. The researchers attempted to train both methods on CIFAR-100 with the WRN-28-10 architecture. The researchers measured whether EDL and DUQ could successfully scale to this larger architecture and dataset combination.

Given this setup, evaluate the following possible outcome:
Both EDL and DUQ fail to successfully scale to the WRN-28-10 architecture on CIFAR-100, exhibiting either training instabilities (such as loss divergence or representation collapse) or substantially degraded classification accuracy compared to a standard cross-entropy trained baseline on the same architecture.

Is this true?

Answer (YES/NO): YES